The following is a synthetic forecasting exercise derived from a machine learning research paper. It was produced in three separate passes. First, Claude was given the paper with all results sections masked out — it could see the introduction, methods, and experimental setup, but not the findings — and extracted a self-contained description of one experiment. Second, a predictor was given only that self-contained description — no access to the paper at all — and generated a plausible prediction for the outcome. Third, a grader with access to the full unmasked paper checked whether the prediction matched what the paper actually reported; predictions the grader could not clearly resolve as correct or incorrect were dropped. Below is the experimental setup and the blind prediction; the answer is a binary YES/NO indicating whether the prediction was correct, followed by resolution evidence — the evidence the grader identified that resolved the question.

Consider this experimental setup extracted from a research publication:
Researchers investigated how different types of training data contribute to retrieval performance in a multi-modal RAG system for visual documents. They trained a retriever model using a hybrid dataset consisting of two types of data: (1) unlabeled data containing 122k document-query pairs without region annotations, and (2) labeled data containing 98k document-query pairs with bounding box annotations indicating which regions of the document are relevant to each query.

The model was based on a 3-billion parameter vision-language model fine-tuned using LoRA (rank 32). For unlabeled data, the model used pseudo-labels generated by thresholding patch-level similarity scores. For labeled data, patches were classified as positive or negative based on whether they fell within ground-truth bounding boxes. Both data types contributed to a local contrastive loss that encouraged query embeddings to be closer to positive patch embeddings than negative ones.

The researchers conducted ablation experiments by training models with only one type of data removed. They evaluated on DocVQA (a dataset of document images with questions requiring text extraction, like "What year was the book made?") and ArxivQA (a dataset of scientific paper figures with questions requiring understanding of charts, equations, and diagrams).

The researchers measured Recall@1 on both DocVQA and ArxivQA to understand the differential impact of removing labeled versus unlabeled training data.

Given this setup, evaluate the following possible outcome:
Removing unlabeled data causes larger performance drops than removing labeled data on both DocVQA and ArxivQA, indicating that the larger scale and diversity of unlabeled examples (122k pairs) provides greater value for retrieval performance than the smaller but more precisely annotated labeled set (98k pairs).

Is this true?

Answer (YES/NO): NO